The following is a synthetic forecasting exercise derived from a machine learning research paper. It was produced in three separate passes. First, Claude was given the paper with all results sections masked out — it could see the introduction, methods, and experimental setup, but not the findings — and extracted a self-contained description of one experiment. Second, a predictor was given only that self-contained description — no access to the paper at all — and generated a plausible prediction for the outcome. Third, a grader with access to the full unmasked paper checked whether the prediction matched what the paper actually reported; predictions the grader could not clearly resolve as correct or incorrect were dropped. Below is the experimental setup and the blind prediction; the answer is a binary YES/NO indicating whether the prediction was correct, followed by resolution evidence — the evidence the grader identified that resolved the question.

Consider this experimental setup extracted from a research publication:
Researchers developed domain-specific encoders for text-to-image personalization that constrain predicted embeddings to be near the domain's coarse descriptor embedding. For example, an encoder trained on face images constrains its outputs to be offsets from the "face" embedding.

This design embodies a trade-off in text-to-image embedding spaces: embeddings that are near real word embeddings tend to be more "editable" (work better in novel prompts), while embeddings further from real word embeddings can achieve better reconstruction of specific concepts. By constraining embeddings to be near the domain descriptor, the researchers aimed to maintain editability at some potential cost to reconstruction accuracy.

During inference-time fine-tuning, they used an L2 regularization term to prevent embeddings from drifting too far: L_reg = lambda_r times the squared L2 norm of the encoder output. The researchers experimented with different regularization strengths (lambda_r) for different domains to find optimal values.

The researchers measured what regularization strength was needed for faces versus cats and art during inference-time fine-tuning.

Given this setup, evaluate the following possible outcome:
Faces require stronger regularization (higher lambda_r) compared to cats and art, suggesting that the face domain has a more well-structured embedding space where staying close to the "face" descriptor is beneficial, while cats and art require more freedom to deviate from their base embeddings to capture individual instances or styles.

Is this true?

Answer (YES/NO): YES